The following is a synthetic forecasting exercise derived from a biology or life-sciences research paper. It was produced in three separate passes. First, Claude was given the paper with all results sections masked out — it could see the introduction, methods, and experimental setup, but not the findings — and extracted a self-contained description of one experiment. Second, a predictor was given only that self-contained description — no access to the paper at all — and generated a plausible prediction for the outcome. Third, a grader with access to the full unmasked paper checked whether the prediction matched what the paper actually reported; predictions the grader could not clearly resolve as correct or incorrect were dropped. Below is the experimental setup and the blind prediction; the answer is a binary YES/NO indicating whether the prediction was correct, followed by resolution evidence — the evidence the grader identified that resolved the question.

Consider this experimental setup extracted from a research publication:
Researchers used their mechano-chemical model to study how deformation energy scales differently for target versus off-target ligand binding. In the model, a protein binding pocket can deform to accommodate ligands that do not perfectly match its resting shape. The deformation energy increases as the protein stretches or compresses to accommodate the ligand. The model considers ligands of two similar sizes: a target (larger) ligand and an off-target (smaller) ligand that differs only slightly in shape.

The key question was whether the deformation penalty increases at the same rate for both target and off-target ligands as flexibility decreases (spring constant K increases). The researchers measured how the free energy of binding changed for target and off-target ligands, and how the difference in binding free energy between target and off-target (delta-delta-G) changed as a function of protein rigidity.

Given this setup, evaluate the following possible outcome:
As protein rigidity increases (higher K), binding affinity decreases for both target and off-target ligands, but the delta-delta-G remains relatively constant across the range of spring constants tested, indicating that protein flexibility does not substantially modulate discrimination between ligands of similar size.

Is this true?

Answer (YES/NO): NO